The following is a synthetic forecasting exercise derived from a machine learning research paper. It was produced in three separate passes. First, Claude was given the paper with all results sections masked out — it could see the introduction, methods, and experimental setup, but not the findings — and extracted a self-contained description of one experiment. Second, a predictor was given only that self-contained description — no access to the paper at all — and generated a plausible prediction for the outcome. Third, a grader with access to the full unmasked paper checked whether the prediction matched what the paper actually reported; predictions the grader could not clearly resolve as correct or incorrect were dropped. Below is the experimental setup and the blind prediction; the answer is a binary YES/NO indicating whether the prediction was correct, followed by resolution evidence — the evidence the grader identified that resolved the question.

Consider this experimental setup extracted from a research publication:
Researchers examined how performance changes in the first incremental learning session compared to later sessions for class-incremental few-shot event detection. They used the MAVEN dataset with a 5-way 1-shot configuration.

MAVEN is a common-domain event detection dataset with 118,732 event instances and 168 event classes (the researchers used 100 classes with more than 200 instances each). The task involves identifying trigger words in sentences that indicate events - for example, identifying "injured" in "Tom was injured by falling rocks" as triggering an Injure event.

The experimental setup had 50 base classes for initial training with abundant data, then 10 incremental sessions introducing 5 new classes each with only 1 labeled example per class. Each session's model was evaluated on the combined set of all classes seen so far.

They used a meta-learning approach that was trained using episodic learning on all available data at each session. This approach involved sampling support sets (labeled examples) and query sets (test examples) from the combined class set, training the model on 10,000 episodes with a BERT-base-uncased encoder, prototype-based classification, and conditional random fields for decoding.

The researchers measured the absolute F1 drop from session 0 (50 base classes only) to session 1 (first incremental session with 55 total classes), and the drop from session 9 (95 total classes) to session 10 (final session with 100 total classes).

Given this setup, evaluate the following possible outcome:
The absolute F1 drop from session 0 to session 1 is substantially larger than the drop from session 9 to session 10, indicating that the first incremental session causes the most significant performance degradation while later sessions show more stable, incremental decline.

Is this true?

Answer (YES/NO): YES